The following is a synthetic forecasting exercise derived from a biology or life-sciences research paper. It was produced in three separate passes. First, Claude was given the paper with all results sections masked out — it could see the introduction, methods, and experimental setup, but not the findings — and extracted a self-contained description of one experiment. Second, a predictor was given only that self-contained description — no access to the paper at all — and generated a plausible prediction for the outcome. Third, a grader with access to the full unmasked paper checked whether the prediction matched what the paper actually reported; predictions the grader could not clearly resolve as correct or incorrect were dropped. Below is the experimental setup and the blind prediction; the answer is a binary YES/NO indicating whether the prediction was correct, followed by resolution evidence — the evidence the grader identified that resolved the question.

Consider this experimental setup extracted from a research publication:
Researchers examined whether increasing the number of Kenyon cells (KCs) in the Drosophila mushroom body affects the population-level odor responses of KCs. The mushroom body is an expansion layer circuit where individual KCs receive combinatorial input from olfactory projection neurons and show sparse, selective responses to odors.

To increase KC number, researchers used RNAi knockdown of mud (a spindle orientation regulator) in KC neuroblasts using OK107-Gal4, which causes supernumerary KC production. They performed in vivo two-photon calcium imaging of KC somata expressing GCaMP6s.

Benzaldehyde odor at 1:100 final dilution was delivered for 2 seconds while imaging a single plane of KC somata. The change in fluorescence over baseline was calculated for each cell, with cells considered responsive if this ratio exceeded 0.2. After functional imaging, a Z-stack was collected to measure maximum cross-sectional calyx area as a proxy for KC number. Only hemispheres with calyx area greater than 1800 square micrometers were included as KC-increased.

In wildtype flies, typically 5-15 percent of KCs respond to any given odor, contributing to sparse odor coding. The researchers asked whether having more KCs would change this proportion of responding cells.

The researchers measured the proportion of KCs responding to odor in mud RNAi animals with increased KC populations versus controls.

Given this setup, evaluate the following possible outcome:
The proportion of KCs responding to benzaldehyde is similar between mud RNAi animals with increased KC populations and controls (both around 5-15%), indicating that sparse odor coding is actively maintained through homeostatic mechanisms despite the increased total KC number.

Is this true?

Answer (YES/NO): NO